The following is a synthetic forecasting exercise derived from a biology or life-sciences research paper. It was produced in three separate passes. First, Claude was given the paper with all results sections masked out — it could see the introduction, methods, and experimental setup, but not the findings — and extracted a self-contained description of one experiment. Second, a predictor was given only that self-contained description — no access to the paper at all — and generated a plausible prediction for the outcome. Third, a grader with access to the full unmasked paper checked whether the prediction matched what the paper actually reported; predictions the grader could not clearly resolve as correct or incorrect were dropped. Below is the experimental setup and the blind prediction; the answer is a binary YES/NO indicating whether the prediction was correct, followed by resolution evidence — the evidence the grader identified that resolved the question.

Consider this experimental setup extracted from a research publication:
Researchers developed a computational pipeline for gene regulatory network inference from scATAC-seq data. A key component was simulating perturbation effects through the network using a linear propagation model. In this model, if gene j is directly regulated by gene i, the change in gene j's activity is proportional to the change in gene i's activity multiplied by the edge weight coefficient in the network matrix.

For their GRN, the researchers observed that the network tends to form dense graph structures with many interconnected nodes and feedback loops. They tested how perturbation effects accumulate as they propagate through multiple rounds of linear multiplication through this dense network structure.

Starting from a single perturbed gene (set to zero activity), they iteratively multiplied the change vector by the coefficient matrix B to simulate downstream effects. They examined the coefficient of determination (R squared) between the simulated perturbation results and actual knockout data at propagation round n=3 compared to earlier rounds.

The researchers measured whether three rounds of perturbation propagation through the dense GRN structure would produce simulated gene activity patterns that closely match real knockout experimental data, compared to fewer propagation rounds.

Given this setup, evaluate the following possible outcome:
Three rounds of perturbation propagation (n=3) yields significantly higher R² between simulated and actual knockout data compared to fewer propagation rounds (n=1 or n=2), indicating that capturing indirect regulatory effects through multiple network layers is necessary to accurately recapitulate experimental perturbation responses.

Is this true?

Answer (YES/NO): NO